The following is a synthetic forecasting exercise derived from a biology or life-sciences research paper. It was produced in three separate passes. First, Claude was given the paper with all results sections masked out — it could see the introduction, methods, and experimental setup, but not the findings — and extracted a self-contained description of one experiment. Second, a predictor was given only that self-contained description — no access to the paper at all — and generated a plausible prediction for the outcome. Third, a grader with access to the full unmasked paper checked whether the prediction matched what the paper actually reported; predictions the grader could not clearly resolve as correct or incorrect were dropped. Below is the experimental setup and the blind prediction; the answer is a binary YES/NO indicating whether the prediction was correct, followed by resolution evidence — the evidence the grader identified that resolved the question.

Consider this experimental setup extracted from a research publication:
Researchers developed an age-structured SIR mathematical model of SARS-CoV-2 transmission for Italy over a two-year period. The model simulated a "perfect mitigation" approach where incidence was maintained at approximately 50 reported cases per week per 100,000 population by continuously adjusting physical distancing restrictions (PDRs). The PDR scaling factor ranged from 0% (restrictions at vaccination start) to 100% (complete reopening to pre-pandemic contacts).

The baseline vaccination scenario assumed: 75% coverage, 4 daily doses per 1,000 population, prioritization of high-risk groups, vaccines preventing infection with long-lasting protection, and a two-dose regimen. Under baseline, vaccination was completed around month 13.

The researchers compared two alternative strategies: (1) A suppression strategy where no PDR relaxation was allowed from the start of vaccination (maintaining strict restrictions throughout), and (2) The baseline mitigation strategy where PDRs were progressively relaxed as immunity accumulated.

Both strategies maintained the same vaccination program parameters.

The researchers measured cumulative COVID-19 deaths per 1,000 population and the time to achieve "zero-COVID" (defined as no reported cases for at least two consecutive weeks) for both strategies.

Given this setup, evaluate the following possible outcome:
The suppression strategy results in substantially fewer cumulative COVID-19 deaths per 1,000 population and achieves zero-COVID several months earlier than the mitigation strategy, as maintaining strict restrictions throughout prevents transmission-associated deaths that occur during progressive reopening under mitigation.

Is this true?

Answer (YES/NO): YES